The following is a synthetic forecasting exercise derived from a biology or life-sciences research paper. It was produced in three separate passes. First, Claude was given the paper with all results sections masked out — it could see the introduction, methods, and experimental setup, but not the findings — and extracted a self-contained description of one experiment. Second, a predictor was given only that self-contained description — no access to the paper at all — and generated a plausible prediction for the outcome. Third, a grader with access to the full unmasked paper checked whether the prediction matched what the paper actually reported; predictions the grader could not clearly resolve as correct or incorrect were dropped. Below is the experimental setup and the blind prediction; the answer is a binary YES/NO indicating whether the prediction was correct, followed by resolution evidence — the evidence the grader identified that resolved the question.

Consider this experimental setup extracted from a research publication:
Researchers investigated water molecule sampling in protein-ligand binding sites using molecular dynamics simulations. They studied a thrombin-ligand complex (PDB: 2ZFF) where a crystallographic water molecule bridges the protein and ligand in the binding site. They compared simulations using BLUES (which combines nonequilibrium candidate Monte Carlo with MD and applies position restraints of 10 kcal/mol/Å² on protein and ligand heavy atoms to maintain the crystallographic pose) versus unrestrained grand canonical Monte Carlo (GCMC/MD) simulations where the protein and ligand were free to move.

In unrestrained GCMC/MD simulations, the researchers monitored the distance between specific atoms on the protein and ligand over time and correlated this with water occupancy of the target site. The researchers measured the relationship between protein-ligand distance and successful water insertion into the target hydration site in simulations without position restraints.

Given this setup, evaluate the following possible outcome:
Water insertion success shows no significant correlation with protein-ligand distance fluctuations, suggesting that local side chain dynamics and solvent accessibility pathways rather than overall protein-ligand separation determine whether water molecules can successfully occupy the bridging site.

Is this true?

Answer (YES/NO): NO